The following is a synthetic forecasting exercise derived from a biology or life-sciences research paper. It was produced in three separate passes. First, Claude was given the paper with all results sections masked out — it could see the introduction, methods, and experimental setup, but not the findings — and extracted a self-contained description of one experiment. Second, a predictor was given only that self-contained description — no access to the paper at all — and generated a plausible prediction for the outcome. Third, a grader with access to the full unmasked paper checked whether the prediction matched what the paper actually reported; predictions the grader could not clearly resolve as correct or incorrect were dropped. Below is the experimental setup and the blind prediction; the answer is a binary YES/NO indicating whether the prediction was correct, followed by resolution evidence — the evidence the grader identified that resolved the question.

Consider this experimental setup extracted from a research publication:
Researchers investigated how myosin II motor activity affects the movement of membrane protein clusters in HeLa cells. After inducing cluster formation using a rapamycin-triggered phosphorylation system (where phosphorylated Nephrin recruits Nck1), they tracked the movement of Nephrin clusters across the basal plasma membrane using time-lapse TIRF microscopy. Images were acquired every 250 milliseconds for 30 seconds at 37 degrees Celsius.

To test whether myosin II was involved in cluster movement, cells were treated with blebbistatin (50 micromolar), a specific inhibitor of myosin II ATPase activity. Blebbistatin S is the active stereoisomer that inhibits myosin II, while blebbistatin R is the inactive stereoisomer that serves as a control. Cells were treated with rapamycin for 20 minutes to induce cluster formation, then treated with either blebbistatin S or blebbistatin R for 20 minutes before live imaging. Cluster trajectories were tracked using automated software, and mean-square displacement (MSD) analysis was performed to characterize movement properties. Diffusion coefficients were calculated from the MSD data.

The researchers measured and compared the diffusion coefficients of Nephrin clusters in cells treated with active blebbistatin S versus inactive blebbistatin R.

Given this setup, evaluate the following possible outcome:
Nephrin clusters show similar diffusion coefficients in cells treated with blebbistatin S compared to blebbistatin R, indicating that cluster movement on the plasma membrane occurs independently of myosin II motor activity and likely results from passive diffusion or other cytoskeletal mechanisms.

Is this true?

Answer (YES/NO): NO